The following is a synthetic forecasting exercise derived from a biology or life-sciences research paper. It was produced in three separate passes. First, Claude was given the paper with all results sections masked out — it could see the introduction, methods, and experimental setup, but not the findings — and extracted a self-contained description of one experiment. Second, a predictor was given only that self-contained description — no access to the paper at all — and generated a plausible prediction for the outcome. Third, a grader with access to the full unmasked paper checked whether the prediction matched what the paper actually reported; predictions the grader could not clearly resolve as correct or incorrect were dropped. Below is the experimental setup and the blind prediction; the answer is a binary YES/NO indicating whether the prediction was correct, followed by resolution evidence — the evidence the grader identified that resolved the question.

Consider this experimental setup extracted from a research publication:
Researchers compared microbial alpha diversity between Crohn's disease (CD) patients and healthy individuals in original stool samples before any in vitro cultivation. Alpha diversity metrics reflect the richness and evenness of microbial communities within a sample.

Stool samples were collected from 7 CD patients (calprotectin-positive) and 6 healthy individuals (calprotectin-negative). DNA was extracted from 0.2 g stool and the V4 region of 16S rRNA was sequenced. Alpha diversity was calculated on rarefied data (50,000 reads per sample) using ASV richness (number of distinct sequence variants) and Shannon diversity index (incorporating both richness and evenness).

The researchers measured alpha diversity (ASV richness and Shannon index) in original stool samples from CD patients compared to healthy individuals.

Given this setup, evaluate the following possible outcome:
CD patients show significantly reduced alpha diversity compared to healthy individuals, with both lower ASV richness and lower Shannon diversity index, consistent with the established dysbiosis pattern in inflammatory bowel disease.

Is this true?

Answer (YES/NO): YES